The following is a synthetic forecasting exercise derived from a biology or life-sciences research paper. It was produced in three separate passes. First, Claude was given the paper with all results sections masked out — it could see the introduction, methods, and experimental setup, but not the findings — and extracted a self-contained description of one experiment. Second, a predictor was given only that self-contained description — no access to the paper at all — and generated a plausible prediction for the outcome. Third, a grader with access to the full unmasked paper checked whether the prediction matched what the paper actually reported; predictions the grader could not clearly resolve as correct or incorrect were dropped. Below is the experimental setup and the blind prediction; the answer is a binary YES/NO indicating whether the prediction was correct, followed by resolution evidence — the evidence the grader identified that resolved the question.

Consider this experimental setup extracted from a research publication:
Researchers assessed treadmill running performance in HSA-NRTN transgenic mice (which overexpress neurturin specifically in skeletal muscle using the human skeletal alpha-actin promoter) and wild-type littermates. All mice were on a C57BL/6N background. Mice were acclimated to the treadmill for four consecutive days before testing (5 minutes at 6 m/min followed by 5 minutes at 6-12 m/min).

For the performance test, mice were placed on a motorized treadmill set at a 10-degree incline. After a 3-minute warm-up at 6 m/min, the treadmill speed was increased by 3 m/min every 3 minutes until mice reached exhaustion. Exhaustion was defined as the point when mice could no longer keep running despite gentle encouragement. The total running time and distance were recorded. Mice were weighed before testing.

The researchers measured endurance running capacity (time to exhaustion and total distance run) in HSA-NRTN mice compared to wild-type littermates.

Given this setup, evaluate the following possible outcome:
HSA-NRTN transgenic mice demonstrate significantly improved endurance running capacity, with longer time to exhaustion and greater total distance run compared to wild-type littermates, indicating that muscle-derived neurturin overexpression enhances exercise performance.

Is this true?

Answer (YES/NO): YES